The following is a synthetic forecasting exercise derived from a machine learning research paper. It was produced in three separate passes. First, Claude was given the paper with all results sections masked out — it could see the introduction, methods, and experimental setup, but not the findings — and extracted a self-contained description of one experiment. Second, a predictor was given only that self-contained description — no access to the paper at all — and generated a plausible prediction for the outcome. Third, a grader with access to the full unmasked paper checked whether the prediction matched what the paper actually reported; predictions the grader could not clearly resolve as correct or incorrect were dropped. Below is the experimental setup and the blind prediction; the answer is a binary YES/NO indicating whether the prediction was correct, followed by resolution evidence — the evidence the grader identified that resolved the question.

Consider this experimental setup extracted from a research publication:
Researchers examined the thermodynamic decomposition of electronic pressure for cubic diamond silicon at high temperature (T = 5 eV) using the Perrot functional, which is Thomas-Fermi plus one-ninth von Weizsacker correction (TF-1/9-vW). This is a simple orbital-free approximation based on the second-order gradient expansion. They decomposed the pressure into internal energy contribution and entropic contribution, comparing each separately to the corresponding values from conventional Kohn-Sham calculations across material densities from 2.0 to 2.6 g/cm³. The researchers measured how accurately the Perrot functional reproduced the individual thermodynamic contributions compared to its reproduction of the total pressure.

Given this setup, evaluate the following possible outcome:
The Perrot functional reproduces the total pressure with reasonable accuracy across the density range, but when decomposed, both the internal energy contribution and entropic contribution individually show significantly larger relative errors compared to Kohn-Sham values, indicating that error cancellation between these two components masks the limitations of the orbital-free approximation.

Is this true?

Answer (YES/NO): YES